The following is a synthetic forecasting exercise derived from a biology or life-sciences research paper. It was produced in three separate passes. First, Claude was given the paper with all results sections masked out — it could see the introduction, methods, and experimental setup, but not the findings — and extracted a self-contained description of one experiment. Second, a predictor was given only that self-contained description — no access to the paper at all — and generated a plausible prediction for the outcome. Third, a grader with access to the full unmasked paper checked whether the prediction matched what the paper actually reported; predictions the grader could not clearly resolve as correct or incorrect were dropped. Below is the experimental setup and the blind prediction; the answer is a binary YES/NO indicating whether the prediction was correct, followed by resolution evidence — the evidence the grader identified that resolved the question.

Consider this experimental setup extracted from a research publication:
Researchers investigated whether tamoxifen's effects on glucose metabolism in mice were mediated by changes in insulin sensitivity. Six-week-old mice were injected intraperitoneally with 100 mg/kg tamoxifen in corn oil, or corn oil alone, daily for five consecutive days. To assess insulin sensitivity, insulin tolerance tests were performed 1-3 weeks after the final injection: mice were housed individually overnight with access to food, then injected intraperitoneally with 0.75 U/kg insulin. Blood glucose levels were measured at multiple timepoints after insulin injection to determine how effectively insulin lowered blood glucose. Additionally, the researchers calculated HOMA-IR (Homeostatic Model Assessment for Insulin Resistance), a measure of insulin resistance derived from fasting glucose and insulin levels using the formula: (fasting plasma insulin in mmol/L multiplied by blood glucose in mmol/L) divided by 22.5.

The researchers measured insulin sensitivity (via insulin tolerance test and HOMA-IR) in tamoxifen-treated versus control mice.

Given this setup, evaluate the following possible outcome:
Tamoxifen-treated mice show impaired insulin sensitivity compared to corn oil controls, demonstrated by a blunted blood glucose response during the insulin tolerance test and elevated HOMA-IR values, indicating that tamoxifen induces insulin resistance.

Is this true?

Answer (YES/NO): NO